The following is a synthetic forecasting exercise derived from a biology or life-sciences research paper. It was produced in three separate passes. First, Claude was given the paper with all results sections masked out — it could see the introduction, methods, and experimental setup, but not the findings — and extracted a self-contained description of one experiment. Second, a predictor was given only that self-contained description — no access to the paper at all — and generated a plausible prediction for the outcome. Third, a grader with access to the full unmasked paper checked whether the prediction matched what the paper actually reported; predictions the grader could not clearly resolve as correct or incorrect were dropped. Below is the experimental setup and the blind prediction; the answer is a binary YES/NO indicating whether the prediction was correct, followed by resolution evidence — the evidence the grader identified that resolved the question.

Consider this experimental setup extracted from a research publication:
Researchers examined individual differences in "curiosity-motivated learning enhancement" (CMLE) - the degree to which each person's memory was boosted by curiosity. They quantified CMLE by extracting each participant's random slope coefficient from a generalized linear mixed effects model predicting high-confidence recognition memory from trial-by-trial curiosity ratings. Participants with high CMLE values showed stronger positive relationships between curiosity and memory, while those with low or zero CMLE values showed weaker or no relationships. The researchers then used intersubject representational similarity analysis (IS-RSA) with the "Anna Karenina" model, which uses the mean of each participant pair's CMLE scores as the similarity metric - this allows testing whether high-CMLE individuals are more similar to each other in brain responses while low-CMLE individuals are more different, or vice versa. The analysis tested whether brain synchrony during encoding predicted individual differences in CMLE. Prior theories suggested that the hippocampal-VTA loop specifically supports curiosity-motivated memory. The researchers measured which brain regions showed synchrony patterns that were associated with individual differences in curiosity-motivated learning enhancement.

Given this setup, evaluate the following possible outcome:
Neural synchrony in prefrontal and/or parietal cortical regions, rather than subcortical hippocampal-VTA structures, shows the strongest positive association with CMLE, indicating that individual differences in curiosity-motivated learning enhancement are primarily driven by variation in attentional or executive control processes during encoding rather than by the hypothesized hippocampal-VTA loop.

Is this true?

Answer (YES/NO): NO